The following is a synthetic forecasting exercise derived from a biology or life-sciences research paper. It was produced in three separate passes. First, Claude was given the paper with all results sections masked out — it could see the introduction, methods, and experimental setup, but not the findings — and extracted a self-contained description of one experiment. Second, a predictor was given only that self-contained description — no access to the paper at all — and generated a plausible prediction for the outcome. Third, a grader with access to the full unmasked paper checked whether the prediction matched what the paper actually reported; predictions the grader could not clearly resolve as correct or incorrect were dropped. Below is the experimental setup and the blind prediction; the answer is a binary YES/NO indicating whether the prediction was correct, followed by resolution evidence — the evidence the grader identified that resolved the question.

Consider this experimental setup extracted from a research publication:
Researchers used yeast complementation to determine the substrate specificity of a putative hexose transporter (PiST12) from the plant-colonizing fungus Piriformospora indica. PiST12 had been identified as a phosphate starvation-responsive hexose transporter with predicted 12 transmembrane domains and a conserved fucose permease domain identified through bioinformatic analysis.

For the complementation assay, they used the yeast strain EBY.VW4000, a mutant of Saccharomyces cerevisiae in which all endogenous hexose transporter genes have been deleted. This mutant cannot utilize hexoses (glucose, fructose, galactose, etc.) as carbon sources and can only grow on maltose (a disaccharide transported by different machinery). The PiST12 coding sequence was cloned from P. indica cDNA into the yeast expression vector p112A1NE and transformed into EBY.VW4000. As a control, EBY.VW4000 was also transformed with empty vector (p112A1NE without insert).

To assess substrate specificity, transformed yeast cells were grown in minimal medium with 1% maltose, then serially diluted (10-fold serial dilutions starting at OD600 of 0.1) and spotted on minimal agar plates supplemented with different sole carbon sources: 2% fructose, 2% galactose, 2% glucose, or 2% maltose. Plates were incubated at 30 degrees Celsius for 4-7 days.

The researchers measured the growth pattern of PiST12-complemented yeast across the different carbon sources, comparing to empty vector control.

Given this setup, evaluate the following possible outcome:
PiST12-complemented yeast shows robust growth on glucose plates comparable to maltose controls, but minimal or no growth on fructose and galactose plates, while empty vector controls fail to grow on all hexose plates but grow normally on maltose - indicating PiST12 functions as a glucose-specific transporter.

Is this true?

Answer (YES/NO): NO